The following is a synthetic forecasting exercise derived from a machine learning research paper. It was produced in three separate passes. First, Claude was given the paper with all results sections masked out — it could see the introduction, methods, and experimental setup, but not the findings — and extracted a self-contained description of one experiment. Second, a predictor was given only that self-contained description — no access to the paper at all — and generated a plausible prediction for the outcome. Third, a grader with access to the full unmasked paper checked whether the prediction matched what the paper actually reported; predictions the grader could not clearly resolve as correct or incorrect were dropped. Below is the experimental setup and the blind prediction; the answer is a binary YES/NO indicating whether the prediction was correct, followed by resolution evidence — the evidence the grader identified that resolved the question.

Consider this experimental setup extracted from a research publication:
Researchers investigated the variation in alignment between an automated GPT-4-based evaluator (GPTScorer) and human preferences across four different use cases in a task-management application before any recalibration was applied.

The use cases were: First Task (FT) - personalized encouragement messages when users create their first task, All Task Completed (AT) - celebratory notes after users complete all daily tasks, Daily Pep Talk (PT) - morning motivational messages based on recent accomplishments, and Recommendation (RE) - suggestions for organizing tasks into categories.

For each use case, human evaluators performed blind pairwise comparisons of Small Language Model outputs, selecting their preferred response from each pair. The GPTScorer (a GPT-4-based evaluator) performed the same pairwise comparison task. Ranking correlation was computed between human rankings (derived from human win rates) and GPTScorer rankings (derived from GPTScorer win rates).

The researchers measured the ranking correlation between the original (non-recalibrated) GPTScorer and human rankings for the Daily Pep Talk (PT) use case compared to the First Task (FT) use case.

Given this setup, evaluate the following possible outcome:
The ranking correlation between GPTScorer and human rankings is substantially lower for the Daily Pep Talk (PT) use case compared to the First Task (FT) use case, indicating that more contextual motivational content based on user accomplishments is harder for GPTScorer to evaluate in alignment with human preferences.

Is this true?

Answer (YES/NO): NO